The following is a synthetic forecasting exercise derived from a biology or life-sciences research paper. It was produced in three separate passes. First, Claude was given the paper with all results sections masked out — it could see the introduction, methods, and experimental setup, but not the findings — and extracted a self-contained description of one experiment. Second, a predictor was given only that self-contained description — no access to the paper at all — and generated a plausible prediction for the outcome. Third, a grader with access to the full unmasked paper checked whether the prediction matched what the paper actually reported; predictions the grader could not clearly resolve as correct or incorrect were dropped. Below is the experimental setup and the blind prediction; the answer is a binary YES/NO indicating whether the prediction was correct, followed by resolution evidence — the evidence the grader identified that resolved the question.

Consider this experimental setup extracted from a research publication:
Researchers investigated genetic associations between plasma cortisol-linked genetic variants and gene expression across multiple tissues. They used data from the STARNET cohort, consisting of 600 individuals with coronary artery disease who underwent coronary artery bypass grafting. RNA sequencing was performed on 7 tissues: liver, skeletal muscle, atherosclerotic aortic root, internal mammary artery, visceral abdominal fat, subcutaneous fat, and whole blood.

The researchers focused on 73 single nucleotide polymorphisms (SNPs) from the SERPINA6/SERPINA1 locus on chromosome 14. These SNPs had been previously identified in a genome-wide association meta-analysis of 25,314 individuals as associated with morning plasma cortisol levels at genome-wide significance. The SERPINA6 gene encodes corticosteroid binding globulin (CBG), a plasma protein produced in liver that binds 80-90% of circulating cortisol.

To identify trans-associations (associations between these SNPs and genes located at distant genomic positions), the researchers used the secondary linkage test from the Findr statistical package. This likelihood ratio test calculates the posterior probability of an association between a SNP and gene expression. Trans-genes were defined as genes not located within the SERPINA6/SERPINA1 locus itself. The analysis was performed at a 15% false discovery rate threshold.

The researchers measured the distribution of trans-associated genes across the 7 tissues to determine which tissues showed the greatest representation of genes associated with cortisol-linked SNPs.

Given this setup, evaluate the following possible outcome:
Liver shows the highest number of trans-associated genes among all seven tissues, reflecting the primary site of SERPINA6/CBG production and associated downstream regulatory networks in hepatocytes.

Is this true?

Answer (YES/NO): NO